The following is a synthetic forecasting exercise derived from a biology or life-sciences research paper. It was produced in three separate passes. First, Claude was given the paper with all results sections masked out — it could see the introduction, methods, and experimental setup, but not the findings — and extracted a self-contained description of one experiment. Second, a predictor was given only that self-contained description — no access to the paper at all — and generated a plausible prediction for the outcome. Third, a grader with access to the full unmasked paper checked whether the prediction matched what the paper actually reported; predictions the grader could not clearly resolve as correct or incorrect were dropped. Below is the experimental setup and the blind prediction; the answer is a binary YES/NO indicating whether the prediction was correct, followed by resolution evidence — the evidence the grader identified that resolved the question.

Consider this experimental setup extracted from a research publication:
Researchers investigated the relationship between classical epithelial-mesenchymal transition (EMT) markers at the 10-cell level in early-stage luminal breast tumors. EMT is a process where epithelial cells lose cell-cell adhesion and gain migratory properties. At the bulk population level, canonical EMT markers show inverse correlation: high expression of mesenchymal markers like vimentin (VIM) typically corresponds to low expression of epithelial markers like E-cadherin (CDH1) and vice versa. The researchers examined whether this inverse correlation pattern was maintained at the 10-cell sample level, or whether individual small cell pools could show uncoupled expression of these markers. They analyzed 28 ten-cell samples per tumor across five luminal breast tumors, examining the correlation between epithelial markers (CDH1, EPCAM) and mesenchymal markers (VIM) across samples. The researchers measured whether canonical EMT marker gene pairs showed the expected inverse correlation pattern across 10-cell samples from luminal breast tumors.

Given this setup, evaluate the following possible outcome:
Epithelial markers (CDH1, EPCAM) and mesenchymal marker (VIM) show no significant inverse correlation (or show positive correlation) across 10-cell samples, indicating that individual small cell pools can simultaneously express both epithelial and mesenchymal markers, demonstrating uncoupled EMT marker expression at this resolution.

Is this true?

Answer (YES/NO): NO